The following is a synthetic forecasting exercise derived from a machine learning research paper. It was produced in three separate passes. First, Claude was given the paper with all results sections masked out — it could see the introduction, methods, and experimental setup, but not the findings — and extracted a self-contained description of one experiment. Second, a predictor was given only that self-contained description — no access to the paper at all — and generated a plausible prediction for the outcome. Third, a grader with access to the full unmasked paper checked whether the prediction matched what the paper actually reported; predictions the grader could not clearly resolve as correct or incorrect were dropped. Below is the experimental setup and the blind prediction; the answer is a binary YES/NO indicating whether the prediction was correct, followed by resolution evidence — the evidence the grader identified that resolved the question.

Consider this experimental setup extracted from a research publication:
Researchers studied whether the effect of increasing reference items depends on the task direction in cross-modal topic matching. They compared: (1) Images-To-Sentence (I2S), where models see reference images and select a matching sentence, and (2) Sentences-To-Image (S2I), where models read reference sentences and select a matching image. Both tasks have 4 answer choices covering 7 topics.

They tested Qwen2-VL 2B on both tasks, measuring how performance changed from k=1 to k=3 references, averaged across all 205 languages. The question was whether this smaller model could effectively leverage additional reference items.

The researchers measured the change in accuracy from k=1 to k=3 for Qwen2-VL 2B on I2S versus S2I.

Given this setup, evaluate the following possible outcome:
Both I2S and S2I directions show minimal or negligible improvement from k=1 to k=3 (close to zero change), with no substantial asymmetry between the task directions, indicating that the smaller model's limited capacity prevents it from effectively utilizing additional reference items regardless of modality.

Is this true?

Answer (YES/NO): NO